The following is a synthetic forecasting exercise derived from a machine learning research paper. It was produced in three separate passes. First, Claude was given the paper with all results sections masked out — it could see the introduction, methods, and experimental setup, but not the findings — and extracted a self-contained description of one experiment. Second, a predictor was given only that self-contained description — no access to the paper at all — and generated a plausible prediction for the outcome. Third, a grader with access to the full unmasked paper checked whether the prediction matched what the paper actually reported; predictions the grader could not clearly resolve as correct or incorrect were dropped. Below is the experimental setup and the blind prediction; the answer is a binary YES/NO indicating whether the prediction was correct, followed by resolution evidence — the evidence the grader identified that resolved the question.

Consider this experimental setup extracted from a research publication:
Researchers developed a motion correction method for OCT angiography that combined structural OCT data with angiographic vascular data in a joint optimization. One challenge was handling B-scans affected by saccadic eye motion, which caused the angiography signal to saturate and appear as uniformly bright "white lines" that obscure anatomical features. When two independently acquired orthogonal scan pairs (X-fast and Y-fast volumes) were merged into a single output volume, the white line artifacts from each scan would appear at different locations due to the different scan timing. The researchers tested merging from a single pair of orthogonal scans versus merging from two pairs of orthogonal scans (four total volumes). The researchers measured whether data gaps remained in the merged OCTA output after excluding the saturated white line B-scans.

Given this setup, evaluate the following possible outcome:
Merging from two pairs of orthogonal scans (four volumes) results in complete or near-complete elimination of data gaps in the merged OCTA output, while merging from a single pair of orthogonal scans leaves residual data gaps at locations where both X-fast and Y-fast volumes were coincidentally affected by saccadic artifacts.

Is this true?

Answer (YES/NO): YES